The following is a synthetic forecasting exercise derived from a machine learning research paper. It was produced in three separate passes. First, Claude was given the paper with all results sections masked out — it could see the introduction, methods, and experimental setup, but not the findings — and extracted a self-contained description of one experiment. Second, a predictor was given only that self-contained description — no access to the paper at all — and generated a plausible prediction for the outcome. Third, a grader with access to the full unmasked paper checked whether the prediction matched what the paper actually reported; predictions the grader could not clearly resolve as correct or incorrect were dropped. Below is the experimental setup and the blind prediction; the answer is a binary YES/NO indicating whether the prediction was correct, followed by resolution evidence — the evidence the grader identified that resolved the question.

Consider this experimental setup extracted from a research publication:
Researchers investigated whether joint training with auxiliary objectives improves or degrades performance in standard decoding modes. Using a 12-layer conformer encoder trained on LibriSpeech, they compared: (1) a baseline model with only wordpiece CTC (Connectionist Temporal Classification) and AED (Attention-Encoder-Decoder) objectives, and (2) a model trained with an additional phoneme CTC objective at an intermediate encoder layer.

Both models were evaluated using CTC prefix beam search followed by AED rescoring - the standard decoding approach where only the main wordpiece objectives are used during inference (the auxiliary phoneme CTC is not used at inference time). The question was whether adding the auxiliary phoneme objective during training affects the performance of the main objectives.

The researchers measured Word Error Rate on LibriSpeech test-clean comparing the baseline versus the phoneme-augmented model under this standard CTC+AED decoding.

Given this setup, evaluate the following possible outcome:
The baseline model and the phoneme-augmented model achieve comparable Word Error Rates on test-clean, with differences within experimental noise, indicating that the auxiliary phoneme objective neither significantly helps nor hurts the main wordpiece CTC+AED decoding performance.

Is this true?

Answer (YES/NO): NO